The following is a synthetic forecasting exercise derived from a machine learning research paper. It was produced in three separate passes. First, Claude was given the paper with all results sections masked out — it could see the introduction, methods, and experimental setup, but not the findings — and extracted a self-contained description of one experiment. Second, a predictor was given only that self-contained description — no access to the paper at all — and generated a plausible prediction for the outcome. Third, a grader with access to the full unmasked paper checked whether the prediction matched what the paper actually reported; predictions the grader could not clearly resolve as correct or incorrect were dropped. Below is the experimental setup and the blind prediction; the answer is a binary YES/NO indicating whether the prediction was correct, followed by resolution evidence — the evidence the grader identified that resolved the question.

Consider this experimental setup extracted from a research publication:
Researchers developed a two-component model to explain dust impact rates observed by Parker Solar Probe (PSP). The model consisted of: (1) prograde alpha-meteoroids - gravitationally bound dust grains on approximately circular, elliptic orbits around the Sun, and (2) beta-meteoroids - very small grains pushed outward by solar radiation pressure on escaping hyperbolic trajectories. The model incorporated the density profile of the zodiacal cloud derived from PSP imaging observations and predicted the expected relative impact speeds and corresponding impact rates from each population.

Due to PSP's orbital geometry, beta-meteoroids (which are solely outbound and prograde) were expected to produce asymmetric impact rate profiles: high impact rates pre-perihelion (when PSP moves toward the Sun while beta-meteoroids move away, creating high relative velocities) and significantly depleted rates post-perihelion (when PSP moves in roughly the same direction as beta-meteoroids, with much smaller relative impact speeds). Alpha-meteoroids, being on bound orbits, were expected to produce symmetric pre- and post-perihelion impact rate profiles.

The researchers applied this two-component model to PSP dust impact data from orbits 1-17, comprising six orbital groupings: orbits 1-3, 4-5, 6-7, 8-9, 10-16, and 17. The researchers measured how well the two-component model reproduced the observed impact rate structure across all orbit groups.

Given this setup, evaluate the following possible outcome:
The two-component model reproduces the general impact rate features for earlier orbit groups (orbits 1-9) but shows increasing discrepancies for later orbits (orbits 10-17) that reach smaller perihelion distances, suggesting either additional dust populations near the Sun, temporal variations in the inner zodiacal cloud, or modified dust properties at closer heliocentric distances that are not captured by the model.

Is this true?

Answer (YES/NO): NO